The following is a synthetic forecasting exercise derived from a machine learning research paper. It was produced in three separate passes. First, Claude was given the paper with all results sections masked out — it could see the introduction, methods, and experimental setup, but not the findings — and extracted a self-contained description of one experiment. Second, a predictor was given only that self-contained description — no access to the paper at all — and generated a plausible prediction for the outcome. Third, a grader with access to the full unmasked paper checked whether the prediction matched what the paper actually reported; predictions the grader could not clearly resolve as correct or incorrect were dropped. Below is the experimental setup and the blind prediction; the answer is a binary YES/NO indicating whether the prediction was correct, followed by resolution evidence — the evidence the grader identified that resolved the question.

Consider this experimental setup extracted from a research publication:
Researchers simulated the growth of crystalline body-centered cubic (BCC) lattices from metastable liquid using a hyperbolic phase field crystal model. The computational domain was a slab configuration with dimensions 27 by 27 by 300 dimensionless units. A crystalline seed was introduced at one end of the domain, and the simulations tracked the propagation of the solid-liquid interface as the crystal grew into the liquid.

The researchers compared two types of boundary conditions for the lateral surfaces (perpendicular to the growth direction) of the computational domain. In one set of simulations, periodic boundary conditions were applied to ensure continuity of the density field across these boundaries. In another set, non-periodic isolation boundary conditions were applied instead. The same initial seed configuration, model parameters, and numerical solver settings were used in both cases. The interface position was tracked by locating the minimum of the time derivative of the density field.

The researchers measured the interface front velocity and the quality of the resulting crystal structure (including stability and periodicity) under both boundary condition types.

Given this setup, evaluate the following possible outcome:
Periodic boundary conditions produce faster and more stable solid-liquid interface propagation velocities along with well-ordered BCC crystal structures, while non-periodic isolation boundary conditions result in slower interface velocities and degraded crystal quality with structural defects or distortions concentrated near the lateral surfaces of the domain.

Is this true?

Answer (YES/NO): NO